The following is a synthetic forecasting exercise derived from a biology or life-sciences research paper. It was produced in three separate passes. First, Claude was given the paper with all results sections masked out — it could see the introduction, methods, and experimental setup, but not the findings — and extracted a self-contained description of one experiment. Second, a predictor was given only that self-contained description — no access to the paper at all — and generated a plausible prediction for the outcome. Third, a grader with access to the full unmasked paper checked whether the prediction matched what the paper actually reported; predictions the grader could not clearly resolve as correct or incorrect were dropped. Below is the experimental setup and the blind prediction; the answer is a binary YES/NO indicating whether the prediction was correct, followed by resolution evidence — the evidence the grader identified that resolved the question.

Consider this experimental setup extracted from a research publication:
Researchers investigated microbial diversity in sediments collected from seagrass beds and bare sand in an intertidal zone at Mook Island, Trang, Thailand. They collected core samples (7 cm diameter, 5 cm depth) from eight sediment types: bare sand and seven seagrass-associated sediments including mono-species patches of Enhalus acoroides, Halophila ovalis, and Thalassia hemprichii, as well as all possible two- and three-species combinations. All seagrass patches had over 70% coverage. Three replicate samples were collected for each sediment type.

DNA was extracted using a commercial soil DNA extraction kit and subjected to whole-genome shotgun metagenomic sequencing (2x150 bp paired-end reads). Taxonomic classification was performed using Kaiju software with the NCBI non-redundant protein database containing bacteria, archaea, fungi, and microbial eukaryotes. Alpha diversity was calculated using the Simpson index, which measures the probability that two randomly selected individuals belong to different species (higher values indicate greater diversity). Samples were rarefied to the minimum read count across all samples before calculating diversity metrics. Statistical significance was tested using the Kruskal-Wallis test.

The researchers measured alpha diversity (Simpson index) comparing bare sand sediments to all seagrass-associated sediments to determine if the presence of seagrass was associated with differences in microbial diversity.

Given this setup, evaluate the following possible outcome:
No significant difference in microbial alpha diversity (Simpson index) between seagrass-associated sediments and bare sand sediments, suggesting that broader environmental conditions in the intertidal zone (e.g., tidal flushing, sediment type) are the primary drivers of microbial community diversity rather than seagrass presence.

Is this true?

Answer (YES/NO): YES